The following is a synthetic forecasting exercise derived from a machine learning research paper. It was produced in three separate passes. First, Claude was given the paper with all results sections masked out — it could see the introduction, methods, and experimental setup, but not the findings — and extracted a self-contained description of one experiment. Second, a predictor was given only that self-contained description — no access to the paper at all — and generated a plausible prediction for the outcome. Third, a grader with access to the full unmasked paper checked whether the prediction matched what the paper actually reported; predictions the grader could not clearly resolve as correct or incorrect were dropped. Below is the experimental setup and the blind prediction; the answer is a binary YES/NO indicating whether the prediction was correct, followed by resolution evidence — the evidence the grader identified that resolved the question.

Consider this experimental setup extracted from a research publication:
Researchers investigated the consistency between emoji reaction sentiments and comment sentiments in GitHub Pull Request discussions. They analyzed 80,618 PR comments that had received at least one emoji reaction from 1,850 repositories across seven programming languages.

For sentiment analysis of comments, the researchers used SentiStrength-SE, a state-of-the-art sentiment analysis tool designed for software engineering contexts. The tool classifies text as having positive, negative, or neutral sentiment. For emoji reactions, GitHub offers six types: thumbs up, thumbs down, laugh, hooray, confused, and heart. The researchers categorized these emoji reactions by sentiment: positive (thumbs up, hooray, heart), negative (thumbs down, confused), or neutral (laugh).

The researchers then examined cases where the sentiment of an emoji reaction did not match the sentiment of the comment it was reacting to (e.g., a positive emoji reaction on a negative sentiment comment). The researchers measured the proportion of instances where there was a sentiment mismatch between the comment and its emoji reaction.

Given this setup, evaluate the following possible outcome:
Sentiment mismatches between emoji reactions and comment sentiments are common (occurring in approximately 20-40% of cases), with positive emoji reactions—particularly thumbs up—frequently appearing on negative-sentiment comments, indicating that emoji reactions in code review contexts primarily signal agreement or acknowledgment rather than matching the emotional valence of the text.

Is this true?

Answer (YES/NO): NO